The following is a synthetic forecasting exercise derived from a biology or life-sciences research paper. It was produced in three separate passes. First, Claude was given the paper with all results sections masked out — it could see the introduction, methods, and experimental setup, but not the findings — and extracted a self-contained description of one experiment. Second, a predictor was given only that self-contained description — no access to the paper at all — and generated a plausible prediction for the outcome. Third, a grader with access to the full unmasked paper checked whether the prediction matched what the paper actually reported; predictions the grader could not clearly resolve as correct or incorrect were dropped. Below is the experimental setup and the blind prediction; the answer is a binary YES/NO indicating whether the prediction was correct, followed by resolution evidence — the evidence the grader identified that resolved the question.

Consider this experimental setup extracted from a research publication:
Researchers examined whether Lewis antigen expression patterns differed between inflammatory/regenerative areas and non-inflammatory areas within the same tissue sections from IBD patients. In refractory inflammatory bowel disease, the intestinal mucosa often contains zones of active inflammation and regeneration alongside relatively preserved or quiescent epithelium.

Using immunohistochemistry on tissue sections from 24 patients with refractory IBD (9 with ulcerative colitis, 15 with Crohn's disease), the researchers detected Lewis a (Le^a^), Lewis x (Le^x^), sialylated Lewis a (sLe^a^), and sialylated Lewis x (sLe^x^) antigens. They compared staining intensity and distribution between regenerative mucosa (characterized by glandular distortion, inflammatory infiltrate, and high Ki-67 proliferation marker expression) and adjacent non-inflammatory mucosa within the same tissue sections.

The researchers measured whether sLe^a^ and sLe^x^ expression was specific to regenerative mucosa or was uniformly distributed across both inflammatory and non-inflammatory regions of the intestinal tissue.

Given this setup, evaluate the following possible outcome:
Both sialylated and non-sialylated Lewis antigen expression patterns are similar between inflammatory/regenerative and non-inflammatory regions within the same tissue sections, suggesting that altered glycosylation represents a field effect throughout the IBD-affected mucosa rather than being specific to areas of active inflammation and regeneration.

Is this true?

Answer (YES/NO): NO